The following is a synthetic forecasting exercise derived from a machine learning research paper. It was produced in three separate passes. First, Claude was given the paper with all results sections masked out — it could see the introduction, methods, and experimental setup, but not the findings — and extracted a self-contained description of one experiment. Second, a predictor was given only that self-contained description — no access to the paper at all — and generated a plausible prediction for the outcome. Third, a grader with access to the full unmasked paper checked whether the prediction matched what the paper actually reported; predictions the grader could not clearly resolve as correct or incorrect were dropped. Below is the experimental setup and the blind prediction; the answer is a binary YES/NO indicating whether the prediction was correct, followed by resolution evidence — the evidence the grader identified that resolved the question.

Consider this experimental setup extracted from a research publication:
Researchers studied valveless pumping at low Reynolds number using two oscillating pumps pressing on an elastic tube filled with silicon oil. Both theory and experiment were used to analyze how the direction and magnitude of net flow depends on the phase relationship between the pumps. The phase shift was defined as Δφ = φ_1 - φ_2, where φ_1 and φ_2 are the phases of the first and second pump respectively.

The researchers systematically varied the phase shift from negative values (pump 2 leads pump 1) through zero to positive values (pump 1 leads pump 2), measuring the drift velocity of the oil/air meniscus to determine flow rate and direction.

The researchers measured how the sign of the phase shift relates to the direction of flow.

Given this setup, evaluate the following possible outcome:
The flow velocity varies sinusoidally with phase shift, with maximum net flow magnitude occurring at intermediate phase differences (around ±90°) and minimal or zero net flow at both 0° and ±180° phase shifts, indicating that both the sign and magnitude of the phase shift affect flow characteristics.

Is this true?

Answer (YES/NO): YES